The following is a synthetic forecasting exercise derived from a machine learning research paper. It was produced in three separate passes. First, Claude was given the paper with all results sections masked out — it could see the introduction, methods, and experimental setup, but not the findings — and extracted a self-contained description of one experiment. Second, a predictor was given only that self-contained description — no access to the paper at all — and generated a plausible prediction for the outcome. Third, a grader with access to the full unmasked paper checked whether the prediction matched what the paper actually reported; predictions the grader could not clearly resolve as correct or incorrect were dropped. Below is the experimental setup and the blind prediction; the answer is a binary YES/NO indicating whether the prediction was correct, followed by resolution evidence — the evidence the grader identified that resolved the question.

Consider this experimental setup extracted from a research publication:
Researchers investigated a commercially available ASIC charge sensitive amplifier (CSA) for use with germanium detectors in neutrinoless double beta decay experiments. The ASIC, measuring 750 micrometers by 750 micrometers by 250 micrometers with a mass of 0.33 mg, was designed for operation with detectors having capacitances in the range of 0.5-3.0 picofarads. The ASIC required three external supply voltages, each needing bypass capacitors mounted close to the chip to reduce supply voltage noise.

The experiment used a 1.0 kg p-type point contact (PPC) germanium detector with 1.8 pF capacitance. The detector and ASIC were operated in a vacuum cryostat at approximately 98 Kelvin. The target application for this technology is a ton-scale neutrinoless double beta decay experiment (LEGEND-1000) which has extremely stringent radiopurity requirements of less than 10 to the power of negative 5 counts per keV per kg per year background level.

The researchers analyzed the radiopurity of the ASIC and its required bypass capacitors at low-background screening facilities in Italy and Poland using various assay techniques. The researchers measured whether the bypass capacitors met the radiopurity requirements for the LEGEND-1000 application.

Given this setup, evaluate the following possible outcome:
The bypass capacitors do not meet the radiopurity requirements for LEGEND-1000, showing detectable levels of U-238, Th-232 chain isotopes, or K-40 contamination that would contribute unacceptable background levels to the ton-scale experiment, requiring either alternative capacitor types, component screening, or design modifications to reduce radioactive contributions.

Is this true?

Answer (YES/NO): YES